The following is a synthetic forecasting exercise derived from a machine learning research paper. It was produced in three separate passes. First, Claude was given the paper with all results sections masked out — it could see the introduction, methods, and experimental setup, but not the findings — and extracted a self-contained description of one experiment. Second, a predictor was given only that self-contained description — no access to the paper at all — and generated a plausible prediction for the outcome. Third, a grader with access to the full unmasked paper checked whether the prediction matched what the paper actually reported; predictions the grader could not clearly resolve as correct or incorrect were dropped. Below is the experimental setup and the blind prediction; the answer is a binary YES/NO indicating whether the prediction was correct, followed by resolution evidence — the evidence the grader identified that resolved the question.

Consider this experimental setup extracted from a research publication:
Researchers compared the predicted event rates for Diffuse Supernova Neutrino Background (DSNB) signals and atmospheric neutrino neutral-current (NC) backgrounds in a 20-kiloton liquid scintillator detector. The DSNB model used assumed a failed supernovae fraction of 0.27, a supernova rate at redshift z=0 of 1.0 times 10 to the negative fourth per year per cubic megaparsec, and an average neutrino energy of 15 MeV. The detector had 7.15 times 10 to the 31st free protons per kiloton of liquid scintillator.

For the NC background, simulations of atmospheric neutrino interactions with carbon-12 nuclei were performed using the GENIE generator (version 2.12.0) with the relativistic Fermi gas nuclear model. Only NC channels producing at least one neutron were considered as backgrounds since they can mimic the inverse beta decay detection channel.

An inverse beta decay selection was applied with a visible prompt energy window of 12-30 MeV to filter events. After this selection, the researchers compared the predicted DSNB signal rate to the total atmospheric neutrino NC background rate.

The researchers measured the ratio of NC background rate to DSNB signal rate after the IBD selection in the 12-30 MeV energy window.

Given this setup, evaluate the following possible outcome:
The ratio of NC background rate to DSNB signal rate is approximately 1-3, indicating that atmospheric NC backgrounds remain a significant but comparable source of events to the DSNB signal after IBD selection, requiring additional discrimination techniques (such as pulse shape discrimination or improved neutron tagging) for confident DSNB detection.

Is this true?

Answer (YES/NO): NO